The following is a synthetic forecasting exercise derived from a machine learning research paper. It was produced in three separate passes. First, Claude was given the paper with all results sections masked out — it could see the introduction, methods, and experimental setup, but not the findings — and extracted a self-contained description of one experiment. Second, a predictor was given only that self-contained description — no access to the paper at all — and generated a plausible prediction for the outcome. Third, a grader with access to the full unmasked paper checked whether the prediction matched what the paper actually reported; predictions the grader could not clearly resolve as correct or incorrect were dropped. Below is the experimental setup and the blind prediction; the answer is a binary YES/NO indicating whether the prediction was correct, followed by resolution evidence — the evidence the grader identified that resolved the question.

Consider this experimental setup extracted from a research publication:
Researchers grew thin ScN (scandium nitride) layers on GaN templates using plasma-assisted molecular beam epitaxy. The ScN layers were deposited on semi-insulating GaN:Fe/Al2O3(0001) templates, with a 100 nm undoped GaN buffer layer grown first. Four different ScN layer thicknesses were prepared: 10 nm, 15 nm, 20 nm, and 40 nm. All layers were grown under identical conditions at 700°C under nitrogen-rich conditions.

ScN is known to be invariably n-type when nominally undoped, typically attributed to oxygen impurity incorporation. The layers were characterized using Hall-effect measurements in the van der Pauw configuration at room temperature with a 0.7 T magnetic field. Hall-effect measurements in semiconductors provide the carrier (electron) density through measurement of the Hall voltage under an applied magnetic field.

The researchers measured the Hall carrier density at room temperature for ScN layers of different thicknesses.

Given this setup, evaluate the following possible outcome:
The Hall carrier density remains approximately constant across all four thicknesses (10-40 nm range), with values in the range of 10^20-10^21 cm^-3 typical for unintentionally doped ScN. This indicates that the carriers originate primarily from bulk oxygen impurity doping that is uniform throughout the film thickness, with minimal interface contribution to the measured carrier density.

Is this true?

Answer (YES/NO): NO